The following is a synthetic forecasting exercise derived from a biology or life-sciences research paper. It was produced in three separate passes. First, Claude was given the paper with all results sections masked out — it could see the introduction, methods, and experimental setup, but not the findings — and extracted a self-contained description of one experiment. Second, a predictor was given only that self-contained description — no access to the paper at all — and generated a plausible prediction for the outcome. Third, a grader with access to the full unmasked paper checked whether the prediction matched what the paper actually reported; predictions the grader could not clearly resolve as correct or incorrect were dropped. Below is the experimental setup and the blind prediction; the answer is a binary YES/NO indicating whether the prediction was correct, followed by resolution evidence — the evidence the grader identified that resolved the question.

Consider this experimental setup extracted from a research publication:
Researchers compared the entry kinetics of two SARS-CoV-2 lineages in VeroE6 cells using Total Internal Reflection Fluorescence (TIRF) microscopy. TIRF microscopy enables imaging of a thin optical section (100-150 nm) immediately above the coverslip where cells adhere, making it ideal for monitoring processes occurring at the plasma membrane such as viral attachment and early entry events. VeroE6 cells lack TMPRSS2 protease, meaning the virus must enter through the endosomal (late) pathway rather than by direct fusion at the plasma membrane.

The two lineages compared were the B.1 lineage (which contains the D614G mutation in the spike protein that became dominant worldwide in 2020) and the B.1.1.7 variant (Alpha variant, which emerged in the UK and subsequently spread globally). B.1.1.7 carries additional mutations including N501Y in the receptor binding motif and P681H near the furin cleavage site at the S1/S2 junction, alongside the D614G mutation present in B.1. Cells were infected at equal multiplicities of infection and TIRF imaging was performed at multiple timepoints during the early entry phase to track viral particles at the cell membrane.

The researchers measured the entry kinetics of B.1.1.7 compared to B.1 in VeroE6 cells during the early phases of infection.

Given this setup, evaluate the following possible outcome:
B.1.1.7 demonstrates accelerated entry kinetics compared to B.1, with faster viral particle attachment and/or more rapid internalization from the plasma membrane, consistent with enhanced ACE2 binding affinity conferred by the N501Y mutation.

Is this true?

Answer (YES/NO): YES